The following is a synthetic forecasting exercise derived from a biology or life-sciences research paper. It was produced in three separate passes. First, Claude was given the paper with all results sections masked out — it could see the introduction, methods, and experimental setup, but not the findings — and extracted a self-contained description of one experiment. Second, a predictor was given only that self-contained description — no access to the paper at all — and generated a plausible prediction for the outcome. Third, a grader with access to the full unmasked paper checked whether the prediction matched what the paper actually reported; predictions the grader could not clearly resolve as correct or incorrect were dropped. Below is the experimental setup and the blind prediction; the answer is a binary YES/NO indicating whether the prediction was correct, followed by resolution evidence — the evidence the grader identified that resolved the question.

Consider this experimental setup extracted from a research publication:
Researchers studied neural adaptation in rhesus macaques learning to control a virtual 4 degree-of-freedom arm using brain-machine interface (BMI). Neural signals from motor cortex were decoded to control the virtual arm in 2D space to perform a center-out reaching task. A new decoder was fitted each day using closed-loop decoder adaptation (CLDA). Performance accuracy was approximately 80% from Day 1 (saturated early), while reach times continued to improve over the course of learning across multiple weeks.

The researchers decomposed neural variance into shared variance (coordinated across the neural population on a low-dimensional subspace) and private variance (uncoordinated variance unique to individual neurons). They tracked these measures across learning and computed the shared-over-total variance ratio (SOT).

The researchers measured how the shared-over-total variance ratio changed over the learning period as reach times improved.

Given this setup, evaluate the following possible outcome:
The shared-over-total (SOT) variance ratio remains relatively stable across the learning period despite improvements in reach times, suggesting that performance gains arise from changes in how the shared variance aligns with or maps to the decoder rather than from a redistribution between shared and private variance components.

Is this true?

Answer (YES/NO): NO